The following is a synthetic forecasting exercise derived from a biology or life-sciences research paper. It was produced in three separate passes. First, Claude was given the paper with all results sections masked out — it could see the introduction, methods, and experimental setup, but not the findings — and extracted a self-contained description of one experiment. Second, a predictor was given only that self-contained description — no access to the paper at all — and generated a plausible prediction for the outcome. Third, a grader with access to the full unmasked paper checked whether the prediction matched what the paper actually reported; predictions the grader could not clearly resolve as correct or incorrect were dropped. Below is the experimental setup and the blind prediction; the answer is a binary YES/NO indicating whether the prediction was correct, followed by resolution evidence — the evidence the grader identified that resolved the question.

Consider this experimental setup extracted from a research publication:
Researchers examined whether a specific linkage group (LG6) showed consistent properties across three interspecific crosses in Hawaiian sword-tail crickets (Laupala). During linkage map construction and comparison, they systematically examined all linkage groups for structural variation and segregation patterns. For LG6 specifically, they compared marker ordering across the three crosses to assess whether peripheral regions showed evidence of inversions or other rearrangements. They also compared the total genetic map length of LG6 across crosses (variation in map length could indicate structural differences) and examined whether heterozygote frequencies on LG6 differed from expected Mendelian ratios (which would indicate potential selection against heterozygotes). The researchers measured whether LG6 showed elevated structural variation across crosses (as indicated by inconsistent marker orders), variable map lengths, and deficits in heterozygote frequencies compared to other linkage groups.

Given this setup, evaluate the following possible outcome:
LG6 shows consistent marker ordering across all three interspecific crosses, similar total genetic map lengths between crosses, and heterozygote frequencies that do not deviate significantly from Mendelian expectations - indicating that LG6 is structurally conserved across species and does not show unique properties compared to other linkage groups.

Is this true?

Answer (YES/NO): NO